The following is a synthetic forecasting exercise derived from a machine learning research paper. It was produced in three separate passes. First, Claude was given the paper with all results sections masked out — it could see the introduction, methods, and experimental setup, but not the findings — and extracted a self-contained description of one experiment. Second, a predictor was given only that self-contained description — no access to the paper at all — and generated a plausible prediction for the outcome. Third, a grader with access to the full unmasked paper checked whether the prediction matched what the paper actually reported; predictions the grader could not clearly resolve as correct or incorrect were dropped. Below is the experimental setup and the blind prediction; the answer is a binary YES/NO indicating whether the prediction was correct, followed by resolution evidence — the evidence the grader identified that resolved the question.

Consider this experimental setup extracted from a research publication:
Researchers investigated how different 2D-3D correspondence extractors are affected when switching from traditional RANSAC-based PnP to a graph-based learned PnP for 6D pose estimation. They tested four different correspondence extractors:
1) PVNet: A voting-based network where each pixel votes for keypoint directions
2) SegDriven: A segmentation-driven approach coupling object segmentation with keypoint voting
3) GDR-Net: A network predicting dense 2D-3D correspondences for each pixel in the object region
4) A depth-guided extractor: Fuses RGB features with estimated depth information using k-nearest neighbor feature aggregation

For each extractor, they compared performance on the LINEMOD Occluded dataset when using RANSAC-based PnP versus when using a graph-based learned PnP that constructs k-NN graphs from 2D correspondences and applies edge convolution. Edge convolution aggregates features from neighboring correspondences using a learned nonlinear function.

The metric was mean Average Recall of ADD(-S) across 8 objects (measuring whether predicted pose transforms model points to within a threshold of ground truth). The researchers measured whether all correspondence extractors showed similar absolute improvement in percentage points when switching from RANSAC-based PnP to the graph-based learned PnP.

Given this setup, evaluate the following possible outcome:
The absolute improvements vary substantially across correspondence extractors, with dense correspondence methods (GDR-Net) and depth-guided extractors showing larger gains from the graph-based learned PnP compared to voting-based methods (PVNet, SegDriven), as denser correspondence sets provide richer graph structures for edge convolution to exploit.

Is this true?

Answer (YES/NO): NO